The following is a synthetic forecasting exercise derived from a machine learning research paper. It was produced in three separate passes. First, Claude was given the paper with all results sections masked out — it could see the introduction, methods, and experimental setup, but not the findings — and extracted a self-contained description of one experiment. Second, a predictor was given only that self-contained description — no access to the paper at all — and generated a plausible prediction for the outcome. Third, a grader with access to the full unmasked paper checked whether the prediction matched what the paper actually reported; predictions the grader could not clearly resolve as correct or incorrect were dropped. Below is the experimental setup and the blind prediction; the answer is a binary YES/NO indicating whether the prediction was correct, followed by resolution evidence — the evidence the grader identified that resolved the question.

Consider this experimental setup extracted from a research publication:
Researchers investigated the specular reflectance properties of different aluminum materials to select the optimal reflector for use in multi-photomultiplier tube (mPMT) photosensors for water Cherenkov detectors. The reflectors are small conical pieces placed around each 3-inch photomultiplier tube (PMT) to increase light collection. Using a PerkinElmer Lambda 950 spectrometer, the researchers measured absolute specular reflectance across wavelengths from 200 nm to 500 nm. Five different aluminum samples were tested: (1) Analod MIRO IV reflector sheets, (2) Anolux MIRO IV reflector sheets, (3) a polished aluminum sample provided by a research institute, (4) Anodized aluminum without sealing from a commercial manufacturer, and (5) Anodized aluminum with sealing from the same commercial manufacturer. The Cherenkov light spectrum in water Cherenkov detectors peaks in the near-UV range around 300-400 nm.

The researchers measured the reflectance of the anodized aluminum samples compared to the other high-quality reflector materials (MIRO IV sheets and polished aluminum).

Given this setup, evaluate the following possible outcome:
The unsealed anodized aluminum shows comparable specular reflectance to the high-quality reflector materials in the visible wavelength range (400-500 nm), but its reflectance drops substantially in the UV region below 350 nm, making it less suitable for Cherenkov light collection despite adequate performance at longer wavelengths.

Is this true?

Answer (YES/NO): NO